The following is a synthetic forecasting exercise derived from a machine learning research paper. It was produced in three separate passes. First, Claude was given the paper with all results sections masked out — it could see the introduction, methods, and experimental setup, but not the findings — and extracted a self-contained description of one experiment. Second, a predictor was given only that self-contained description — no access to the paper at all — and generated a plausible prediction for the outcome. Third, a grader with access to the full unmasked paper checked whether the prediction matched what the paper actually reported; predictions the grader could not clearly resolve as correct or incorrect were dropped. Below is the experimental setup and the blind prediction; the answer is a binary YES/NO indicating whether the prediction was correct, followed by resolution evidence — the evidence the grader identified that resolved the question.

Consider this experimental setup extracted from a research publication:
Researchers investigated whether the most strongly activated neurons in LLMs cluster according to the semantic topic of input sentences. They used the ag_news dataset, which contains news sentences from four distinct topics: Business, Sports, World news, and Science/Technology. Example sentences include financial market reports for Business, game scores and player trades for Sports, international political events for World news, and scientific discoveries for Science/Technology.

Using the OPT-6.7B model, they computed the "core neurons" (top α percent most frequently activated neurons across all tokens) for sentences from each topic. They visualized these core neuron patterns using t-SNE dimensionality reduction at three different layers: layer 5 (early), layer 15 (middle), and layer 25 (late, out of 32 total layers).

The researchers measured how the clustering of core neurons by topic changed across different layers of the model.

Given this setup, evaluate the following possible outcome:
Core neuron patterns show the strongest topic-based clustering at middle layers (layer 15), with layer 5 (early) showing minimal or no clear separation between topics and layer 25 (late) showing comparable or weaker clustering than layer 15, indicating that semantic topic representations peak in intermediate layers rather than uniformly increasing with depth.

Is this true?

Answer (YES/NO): NO